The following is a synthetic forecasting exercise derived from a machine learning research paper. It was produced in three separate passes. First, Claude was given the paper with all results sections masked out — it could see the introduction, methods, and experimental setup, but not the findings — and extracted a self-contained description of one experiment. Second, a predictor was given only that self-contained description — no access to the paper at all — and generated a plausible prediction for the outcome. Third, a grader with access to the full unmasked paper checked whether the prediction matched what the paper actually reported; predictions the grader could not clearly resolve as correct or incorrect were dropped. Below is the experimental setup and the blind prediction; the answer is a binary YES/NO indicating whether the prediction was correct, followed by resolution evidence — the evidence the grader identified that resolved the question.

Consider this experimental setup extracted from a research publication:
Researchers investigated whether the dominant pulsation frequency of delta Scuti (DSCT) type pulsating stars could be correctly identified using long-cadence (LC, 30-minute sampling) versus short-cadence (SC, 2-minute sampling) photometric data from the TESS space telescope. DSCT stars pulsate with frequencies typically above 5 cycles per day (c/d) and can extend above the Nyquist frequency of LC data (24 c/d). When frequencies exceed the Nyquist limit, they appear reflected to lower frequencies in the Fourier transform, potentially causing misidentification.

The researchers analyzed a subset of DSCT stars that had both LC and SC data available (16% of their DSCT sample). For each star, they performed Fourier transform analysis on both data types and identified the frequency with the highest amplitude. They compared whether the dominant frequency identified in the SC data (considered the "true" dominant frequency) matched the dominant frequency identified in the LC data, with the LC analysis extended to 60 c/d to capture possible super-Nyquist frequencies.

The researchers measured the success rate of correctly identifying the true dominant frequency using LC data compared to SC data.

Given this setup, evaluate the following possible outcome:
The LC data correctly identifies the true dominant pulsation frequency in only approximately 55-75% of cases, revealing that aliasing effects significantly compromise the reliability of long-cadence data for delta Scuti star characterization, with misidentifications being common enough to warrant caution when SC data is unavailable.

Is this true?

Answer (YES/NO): NO